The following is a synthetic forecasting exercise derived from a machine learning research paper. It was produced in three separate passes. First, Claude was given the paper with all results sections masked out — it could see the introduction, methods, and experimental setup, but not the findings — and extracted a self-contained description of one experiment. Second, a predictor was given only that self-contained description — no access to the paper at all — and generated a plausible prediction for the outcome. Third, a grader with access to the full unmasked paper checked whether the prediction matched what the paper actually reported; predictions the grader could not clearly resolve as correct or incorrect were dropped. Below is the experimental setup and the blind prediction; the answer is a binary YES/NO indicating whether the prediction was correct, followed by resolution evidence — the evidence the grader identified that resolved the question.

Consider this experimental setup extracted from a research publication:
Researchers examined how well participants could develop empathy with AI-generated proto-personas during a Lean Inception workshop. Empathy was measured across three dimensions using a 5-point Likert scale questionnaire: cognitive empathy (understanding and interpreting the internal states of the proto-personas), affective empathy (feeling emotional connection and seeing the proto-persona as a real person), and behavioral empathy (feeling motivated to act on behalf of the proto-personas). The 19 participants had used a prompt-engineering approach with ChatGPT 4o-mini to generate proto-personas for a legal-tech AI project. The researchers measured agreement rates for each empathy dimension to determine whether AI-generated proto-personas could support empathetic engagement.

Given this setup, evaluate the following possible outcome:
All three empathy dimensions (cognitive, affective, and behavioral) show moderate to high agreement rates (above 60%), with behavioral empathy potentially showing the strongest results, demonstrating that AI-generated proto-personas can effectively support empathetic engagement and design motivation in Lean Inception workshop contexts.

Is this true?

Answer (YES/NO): NO